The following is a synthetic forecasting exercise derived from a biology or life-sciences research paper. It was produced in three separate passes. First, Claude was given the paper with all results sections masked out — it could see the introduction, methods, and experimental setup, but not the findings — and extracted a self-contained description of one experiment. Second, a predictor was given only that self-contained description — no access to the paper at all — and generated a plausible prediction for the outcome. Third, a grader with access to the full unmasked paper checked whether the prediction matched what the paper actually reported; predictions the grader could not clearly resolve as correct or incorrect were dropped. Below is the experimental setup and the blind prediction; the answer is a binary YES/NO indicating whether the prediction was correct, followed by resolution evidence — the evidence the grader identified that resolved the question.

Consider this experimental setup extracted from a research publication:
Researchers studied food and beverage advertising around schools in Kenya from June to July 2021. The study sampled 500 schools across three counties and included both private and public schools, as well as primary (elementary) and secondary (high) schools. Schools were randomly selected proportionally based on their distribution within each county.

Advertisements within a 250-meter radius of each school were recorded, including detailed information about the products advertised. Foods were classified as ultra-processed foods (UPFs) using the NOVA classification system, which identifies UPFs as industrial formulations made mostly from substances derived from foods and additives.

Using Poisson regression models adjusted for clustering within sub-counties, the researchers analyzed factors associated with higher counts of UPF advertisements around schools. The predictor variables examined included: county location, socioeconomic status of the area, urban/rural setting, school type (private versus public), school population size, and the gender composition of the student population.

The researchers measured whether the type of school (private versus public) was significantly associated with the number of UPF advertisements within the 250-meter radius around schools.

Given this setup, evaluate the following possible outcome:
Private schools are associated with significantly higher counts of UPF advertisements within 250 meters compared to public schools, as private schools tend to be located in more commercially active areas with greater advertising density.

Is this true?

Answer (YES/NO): NO